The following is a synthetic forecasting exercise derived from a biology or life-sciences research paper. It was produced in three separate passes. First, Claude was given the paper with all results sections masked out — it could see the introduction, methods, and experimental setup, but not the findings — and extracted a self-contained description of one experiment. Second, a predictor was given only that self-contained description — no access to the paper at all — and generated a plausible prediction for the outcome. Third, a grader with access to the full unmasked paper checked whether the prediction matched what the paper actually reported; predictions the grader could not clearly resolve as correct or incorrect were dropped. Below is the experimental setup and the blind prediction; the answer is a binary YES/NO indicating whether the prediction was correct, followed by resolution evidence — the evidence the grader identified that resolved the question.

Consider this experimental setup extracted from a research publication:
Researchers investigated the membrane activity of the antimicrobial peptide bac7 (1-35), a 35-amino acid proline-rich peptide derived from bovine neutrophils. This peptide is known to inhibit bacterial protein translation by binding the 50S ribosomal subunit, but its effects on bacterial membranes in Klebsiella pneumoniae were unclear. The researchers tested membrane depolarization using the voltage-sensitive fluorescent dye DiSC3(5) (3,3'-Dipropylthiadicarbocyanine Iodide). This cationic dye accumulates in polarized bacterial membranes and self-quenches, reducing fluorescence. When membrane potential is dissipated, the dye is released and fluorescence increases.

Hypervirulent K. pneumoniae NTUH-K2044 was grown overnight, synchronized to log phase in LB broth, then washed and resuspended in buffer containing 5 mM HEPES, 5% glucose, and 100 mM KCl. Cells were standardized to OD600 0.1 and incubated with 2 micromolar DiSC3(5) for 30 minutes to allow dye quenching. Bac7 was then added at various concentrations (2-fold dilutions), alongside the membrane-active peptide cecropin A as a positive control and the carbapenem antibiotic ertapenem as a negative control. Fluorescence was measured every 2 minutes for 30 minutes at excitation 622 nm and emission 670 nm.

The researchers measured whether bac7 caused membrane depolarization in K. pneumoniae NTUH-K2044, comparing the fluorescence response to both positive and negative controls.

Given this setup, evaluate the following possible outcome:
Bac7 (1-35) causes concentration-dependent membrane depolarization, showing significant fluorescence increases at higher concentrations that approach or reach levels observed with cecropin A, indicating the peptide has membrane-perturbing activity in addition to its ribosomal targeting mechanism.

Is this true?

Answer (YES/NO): NO